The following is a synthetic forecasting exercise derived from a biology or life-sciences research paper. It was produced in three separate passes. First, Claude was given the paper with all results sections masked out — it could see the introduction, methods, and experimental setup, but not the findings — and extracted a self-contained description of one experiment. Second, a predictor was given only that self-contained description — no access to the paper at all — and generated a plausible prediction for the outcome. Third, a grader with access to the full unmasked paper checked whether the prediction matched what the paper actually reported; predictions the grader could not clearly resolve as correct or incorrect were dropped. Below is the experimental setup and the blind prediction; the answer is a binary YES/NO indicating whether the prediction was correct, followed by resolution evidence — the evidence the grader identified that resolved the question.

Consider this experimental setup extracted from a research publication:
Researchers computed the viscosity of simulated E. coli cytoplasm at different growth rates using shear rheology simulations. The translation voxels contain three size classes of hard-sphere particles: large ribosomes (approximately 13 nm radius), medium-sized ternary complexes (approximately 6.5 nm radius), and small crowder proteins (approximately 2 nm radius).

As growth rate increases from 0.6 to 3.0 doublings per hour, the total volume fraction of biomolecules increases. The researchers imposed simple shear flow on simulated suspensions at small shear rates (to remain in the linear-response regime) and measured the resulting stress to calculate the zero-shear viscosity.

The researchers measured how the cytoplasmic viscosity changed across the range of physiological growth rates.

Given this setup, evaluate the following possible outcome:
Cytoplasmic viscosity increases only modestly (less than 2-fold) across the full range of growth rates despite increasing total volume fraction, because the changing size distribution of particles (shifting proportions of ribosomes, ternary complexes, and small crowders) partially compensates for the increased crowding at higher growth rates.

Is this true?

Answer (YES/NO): NO